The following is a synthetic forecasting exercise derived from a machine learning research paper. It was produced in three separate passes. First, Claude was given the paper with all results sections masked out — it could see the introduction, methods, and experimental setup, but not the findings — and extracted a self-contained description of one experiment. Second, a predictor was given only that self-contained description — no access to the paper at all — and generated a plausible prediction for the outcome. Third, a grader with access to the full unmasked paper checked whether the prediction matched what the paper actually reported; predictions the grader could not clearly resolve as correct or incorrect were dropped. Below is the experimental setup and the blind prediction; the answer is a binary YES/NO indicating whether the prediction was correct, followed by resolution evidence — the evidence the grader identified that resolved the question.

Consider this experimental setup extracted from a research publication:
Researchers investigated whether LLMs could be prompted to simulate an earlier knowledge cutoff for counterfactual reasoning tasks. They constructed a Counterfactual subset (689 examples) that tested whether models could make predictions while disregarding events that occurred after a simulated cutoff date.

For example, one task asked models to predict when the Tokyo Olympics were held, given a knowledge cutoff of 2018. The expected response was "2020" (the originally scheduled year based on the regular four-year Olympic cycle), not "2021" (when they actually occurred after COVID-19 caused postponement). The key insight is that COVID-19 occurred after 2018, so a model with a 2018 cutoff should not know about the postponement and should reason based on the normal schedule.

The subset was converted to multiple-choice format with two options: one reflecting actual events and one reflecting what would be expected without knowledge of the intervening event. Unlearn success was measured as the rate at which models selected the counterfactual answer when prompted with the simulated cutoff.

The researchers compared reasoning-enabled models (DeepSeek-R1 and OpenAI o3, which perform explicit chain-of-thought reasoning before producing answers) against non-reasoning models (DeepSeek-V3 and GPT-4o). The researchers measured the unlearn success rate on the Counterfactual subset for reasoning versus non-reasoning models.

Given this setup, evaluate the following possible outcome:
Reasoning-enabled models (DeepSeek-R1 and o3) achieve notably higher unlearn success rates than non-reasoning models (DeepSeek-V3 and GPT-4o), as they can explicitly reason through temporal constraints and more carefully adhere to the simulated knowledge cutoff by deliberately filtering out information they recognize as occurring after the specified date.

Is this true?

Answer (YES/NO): YES